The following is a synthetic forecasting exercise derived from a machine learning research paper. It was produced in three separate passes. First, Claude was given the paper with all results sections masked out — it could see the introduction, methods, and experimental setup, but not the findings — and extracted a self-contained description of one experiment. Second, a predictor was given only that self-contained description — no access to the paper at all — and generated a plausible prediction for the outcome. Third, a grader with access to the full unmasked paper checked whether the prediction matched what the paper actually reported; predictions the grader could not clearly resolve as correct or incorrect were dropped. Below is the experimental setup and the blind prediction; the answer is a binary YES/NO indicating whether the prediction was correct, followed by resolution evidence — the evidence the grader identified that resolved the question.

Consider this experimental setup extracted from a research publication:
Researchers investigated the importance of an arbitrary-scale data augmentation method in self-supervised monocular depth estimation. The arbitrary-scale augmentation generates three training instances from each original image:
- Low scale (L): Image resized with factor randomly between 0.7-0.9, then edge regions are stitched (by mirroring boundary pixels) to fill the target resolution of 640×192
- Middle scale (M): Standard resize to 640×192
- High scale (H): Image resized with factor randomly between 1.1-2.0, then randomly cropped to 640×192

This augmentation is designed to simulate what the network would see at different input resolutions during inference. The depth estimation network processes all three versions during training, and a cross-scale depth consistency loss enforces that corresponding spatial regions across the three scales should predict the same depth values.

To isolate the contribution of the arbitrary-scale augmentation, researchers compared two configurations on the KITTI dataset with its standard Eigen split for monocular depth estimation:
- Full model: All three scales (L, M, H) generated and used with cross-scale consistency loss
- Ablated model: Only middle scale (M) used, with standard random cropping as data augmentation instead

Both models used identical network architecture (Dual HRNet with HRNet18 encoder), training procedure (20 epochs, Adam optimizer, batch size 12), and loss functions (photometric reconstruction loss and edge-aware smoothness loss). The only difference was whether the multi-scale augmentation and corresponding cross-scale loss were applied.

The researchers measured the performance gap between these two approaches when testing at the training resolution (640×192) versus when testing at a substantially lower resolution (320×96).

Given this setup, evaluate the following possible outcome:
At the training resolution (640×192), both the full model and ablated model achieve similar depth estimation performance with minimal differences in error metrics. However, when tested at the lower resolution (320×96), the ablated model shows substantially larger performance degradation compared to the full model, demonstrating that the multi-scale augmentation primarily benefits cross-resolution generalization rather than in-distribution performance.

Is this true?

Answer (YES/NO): NO